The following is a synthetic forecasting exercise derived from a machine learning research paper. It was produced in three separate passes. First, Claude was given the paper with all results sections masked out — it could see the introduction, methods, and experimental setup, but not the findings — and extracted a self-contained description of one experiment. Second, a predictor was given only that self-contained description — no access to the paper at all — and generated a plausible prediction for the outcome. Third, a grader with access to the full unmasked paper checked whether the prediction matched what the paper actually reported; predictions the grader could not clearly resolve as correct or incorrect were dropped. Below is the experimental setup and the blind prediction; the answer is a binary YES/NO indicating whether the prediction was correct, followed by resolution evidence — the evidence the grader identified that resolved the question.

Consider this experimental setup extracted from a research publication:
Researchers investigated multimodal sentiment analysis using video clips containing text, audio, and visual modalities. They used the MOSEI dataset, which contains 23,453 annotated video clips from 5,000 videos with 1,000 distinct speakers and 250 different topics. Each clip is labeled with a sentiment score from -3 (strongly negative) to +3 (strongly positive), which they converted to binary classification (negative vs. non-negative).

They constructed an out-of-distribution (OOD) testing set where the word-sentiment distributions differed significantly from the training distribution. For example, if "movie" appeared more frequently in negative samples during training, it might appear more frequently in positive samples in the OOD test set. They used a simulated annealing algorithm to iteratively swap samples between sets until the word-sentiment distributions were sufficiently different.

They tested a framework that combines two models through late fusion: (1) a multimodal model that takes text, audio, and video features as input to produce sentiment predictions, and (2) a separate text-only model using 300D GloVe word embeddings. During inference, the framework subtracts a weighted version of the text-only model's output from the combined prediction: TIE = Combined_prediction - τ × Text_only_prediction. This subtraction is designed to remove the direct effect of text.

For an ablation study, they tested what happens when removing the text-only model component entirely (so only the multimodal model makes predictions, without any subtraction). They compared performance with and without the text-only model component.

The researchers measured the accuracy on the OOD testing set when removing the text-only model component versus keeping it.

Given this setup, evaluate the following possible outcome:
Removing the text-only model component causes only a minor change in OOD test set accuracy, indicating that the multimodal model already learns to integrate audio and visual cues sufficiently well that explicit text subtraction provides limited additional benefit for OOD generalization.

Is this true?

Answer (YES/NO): NO